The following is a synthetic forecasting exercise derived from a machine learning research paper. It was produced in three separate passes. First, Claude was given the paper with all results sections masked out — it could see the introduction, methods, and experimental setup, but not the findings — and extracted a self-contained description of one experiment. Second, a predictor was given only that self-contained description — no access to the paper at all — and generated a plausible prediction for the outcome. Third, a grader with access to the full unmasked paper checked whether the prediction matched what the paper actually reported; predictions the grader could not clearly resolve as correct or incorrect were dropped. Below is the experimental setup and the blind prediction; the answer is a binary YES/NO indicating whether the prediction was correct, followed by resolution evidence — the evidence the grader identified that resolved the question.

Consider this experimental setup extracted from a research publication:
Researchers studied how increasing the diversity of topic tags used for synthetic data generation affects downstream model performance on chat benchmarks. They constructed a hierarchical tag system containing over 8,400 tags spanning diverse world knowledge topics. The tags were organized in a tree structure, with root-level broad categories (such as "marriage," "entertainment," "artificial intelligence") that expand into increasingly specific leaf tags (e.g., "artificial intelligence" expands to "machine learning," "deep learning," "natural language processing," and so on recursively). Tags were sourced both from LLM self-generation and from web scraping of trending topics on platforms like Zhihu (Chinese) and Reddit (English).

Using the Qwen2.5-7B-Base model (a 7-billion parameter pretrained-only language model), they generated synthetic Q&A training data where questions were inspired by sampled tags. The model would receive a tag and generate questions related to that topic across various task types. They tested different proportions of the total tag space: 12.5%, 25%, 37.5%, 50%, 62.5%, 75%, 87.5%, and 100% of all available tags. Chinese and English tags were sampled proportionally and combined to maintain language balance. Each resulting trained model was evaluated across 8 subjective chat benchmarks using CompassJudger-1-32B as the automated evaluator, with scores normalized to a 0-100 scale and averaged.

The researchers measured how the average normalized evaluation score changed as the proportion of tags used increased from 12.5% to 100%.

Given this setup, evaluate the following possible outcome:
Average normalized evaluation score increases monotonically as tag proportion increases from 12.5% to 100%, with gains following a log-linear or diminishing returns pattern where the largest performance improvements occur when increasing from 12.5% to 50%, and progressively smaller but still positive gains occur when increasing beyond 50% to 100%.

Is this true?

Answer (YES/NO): NO